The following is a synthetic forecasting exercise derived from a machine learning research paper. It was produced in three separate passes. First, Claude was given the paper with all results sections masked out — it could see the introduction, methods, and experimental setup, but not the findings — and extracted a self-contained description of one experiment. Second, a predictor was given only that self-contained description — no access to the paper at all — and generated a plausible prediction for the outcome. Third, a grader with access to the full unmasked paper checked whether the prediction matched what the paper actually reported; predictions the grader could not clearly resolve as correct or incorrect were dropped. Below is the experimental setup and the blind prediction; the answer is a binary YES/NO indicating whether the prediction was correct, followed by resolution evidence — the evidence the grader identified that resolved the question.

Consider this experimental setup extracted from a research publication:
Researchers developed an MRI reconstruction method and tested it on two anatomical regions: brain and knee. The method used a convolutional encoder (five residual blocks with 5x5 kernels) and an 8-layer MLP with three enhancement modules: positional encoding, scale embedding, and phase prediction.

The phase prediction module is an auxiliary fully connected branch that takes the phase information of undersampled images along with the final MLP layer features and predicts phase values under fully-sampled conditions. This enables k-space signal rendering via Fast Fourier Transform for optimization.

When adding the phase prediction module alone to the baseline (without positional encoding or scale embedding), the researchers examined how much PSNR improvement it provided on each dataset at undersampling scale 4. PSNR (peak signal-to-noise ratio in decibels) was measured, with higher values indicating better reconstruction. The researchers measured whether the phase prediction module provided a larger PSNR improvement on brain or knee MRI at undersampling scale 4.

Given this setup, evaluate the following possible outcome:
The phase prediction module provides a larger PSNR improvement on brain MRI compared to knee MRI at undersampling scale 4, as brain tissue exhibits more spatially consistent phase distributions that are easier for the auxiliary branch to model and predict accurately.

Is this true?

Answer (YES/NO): YES